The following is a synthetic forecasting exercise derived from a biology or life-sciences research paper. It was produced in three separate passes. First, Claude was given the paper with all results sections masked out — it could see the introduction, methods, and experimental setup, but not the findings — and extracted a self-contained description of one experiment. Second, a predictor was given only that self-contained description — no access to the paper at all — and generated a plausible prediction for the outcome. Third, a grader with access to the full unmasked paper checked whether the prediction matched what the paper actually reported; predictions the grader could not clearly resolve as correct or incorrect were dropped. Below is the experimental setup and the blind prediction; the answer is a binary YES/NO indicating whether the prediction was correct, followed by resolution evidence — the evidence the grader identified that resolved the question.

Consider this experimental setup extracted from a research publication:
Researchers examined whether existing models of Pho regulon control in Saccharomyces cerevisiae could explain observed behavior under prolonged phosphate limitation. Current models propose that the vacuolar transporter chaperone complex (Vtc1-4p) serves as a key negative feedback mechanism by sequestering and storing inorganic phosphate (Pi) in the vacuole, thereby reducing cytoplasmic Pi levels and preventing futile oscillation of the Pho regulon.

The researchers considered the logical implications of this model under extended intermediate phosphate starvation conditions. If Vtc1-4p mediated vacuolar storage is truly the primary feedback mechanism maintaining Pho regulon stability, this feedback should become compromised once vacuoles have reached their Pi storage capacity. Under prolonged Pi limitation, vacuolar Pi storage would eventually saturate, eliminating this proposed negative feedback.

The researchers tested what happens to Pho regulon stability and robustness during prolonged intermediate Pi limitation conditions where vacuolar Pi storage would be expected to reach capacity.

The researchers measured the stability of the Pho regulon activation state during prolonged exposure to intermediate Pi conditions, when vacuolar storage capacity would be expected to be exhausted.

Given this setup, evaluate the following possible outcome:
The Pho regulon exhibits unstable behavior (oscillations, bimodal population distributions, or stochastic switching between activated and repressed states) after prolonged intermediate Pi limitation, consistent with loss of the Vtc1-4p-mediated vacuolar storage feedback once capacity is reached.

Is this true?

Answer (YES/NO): NO